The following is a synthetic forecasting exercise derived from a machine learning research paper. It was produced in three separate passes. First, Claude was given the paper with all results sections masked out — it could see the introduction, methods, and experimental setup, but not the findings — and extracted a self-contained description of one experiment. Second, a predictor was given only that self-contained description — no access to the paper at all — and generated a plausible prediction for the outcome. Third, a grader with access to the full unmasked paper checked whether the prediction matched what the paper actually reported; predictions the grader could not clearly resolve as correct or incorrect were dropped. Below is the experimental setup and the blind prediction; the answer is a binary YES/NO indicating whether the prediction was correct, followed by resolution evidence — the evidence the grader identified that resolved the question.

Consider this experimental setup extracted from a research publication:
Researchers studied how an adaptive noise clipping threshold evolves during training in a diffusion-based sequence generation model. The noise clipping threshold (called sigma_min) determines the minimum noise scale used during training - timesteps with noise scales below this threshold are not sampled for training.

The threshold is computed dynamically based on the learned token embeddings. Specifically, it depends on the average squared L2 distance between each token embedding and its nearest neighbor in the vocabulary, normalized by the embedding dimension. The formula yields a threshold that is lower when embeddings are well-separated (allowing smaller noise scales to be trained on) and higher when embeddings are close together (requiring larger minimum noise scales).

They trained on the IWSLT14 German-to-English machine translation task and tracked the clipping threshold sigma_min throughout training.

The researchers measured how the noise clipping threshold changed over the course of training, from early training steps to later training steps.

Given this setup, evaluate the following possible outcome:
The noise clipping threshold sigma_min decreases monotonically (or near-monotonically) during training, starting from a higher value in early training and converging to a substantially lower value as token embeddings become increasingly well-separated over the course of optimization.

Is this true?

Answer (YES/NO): YES